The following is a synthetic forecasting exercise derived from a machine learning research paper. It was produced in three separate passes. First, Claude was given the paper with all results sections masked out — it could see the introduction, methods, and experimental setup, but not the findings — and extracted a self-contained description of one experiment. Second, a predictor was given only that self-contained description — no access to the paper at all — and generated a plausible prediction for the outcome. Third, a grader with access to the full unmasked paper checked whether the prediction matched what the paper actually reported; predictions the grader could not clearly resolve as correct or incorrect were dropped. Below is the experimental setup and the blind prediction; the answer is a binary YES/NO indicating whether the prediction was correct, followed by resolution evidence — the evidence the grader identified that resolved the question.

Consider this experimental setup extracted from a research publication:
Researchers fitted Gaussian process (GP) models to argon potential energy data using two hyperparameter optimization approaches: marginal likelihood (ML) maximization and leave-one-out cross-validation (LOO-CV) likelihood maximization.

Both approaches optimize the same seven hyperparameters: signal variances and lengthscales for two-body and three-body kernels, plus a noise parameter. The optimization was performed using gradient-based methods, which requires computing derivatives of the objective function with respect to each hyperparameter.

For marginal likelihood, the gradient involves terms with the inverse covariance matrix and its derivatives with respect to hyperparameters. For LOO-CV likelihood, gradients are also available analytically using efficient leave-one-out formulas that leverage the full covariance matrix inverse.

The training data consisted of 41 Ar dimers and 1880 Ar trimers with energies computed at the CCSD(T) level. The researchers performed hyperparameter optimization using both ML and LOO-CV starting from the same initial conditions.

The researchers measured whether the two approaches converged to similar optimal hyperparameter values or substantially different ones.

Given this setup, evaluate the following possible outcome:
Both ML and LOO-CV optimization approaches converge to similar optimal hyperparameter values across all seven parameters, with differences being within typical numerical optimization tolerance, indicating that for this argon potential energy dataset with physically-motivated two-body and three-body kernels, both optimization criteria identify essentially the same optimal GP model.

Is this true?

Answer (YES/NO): NO